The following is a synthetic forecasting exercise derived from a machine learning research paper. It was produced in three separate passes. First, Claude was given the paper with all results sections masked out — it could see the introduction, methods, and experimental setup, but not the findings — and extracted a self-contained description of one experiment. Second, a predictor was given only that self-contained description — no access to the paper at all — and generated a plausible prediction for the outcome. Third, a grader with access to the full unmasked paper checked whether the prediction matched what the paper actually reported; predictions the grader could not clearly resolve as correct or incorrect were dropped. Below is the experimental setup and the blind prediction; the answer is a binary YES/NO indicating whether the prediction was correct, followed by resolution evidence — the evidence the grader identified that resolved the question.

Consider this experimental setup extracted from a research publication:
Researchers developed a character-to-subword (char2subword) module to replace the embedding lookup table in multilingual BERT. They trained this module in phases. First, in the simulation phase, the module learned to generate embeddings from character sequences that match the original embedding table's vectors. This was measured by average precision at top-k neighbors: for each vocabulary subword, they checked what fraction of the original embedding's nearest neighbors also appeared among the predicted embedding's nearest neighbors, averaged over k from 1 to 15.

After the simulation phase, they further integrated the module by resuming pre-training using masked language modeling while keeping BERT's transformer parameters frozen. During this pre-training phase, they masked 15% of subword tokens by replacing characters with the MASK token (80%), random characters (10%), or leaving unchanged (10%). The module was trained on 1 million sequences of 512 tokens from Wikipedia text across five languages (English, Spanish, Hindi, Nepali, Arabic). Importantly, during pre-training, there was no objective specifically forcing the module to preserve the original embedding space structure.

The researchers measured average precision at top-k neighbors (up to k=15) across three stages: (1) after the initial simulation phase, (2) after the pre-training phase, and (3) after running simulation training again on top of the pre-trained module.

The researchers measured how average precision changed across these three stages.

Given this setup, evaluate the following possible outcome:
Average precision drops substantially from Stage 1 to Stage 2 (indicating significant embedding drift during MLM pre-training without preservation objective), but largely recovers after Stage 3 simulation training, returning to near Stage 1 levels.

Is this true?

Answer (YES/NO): NO